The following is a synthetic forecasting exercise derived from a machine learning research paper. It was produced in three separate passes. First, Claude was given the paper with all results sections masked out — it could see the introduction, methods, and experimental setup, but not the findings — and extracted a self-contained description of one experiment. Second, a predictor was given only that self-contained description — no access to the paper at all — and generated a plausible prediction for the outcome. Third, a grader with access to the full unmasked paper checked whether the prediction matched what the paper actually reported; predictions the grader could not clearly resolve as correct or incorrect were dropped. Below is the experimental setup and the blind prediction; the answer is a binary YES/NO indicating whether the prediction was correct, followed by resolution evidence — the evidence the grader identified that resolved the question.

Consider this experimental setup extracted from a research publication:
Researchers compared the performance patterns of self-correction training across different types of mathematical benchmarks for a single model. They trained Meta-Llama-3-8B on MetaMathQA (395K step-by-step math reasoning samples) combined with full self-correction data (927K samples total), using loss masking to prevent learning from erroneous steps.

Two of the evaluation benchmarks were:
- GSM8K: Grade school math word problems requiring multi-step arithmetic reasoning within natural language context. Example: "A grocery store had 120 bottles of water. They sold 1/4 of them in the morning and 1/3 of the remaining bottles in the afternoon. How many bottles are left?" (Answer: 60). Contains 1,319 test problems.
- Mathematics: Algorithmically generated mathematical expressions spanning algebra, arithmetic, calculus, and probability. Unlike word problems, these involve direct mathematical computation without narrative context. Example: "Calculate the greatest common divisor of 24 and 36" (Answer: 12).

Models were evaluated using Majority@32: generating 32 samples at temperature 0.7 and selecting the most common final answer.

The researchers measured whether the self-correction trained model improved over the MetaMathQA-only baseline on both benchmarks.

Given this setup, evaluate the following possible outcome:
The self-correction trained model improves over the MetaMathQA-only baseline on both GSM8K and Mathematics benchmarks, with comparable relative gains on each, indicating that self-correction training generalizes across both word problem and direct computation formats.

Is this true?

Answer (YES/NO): NO